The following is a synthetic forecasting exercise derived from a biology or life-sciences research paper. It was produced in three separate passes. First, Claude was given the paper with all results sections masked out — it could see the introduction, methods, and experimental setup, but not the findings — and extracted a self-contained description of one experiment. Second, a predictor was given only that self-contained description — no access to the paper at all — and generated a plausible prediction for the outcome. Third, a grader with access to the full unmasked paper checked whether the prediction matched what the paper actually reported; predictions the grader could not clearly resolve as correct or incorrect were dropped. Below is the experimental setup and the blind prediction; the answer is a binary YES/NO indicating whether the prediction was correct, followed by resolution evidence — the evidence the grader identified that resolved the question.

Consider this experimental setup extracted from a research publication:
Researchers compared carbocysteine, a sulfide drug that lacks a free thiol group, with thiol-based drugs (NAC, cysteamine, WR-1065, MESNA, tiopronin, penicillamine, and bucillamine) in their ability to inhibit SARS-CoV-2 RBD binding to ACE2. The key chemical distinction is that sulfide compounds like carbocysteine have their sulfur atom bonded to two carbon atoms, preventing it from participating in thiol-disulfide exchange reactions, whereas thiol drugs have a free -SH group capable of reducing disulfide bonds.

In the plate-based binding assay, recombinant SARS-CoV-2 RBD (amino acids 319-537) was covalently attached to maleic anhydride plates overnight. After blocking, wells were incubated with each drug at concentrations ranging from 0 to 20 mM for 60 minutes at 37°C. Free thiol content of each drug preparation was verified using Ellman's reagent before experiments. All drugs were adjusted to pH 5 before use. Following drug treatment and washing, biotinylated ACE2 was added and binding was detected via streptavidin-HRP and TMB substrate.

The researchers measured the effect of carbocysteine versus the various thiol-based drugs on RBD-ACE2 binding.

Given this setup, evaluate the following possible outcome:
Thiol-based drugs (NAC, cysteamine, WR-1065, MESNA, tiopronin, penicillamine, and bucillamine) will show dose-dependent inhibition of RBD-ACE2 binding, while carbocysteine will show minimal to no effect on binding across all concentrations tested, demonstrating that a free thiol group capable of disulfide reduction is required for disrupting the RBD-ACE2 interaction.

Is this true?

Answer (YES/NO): NO